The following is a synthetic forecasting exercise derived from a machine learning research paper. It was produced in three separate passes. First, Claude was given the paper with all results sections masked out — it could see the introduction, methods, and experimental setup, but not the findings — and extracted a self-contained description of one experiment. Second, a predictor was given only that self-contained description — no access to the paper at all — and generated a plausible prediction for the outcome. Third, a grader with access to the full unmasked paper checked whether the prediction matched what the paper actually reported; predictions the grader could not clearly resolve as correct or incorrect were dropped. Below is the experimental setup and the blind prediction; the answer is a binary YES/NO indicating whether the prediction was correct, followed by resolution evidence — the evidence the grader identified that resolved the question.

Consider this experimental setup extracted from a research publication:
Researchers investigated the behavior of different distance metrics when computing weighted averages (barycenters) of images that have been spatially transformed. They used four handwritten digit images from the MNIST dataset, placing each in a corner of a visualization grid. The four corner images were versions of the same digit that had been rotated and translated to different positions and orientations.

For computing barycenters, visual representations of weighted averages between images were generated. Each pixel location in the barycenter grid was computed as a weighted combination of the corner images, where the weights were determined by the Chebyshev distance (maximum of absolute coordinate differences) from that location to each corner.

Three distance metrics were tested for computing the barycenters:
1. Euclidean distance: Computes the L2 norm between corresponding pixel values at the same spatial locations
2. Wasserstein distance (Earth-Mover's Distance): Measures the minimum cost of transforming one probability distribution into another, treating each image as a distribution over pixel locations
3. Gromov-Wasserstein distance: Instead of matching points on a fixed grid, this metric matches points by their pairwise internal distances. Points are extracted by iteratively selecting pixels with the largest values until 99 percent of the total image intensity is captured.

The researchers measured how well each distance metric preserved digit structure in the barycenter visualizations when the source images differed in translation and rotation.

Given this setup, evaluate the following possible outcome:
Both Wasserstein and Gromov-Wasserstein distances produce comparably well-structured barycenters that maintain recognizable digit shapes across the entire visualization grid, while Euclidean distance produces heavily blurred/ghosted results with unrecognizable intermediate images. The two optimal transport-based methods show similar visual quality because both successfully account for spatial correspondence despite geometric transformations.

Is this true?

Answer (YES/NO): NO